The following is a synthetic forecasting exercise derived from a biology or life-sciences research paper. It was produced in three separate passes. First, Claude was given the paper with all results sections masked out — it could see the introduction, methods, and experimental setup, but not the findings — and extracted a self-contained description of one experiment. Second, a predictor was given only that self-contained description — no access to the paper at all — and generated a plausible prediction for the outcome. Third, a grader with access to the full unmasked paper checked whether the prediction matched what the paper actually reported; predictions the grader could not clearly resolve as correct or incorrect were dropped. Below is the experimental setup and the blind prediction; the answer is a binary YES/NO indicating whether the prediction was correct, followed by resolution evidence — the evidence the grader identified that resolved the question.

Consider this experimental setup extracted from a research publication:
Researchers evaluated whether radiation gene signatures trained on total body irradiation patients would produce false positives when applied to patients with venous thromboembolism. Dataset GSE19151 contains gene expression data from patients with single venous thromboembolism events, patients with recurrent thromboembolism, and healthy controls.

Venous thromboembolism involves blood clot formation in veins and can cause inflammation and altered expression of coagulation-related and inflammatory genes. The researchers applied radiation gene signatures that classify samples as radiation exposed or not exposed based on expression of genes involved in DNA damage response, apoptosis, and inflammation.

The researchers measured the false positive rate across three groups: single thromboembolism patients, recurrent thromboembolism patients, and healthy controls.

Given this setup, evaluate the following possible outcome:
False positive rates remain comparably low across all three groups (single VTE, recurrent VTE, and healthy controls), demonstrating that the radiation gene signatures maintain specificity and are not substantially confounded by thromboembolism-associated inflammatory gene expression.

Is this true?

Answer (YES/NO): NO